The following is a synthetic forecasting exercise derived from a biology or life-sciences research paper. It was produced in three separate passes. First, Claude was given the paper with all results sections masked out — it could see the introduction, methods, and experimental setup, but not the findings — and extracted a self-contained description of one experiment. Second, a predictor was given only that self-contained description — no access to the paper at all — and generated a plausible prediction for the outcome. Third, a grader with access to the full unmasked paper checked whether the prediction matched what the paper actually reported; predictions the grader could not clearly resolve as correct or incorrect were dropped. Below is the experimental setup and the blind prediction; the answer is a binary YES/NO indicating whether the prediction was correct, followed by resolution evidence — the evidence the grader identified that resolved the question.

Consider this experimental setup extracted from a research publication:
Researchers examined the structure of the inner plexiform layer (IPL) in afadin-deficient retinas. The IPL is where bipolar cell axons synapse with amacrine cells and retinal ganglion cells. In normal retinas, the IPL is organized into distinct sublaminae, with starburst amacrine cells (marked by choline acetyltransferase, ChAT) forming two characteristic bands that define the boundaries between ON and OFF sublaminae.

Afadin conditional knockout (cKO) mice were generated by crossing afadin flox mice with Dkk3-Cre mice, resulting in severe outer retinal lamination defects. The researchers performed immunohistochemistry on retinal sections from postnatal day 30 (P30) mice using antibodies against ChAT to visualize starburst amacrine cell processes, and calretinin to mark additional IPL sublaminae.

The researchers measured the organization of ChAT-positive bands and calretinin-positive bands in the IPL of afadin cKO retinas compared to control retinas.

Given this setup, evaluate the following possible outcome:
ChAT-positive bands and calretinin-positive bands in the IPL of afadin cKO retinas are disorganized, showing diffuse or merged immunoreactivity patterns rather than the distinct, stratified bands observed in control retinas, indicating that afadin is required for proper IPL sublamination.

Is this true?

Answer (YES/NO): NO